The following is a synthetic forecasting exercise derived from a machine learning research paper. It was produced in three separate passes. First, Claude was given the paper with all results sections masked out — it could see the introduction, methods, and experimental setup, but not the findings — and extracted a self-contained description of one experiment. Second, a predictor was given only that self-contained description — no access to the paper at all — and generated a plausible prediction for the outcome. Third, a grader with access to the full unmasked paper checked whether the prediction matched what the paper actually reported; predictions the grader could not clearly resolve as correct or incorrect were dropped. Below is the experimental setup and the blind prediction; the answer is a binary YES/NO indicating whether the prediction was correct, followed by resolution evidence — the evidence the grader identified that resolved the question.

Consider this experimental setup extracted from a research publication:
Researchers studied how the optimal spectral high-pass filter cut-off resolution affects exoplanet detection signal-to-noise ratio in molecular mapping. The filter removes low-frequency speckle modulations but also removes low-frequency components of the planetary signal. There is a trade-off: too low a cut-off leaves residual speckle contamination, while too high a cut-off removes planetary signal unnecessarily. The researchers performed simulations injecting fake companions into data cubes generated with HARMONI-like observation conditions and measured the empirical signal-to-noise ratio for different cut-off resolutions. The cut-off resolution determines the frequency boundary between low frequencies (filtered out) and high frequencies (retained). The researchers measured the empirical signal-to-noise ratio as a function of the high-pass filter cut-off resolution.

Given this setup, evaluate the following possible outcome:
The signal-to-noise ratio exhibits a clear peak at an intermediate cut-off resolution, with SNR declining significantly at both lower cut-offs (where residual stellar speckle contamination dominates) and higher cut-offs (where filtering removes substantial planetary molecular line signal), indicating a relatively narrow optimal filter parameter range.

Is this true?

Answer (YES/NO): NO